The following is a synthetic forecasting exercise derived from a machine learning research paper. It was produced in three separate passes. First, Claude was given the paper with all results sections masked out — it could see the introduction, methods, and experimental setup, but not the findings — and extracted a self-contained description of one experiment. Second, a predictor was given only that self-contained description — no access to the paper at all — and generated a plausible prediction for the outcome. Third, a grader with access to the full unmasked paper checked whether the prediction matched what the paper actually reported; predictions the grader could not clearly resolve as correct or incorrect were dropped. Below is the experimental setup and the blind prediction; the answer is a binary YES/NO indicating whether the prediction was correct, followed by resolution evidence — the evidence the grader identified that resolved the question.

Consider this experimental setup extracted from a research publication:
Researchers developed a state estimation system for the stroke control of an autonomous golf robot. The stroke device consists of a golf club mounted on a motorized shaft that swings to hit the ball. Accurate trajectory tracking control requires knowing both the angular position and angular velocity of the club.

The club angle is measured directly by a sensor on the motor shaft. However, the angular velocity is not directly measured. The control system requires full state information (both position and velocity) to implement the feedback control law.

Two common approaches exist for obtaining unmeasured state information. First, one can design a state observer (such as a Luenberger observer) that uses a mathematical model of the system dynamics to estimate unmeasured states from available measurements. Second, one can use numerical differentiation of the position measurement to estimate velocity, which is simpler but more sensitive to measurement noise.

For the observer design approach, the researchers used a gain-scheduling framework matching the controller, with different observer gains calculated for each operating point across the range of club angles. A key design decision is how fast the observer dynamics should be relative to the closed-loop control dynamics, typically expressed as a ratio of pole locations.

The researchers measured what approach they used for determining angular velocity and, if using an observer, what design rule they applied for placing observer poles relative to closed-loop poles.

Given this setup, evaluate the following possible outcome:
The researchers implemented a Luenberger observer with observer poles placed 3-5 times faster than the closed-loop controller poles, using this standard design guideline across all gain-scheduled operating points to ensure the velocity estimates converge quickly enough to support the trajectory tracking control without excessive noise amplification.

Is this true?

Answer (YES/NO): NO